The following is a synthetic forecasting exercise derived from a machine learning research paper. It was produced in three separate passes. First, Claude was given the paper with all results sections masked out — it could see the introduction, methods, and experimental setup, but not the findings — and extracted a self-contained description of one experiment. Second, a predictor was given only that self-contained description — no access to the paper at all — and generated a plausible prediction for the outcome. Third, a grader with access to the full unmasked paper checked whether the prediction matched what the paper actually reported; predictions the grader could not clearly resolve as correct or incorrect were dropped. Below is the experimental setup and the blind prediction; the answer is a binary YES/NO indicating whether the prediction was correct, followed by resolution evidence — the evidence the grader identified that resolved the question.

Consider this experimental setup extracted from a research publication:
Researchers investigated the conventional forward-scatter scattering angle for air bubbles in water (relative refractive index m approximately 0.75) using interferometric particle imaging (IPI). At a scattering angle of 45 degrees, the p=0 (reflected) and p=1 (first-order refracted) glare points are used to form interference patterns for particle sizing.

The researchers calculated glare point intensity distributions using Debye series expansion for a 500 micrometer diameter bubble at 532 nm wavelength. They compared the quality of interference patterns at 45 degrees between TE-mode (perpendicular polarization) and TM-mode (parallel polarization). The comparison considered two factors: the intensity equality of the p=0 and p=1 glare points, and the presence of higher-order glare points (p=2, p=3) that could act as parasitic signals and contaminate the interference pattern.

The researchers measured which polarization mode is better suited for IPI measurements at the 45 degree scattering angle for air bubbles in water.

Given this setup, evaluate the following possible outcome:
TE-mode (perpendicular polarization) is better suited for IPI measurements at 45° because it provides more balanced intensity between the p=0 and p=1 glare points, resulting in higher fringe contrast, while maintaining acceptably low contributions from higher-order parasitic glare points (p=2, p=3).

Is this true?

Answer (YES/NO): NO